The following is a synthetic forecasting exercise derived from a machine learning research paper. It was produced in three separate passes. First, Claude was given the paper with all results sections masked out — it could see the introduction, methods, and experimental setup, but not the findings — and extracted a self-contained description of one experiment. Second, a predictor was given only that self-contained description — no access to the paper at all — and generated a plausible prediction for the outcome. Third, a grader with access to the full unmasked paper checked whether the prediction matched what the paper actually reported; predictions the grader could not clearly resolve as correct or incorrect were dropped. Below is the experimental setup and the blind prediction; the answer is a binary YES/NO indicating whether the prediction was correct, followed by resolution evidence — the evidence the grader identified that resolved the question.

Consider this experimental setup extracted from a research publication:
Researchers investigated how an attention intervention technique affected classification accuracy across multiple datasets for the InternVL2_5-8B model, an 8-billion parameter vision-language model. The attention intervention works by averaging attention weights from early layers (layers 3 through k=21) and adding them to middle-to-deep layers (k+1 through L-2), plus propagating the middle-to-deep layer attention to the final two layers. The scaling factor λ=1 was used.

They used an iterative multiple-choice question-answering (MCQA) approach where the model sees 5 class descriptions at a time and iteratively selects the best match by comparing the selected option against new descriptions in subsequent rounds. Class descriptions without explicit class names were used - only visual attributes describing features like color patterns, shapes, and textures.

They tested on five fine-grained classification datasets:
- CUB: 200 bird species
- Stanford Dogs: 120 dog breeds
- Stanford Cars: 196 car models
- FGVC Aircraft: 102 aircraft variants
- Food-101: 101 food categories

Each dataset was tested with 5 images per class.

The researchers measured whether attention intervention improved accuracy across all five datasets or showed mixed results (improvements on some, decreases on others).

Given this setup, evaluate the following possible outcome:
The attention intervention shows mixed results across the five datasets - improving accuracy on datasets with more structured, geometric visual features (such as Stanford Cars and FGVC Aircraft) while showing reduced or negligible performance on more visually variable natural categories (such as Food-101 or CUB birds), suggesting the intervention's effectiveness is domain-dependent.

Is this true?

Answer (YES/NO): NO